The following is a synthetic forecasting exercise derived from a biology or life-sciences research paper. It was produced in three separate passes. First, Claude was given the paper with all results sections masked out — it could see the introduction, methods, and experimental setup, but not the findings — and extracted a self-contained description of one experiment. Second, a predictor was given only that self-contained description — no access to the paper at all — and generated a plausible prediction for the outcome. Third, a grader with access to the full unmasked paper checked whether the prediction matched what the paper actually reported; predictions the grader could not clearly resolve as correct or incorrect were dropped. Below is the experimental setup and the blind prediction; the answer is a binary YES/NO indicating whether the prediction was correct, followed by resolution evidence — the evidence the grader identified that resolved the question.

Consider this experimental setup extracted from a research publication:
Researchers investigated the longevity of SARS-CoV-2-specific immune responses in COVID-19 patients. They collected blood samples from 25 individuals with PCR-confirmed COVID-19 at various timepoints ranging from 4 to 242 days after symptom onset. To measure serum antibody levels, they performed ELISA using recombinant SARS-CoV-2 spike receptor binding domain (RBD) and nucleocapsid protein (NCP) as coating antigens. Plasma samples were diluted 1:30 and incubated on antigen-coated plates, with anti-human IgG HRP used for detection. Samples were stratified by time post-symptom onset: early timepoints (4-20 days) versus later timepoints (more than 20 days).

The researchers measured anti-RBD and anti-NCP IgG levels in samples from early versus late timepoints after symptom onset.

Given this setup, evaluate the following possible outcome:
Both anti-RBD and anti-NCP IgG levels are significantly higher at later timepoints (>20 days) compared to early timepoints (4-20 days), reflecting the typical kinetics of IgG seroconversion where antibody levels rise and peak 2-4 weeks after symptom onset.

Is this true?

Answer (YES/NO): NO